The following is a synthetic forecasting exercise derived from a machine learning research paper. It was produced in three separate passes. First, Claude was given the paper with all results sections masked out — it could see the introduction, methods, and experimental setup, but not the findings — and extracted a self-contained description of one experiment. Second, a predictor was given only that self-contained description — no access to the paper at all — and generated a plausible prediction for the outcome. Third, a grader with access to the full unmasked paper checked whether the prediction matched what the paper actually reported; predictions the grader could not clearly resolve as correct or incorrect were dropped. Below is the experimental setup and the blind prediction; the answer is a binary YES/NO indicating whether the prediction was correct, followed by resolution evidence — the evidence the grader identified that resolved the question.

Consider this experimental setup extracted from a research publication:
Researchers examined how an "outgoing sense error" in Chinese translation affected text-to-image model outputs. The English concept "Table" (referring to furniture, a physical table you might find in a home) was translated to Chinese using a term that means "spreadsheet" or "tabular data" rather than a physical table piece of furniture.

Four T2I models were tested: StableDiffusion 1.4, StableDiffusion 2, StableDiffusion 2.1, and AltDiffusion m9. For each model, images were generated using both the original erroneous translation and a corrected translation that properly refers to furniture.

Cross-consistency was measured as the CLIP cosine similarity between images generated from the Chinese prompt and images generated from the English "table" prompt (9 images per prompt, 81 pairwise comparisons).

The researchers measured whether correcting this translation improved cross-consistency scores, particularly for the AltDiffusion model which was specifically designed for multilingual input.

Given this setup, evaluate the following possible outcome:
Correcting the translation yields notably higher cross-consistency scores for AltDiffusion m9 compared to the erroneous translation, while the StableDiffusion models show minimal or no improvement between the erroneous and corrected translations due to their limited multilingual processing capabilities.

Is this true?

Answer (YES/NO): YES